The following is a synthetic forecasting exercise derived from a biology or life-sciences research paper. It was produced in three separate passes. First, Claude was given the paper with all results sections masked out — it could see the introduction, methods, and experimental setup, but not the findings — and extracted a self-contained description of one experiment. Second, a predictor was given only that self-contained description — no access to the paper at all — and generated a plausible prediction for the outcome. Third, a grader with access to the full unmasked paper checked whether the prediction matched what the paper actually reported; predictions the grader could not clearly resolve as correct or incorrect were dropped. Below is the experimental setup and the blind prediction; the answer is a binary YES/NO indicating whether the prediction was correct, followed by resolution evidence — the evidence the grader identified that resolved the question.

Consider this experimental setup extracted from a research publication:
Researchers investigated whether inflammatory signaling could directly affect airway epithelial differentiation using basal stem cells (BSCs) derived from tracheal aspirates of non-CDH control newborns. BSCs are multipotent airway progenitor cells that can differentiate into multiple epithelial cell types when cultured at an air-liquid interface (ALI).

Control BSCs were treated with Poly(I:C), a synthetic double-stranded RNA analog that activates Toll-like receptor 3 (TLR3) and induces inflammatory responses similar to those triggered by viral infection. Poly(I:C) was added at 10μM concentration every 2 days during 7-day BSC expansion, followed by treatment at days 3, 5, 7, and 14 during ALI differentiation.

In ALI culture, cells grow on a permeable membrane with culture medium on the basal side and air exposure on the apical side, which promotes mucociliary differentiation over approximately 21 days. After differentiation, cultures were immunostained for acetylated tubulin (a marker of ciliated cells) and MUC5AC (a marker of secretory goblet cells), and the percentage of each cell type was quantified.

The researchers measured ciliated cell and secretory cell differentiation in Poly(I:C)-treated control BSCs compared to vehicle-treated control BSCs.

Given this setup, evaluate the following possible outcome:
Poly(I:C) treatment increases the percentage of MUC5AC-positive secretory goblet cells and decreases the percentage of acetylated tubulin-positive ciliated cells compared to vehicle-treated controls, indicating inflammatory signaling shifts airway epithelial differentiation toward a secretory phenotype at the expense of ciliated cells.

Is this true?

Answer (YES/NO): NO